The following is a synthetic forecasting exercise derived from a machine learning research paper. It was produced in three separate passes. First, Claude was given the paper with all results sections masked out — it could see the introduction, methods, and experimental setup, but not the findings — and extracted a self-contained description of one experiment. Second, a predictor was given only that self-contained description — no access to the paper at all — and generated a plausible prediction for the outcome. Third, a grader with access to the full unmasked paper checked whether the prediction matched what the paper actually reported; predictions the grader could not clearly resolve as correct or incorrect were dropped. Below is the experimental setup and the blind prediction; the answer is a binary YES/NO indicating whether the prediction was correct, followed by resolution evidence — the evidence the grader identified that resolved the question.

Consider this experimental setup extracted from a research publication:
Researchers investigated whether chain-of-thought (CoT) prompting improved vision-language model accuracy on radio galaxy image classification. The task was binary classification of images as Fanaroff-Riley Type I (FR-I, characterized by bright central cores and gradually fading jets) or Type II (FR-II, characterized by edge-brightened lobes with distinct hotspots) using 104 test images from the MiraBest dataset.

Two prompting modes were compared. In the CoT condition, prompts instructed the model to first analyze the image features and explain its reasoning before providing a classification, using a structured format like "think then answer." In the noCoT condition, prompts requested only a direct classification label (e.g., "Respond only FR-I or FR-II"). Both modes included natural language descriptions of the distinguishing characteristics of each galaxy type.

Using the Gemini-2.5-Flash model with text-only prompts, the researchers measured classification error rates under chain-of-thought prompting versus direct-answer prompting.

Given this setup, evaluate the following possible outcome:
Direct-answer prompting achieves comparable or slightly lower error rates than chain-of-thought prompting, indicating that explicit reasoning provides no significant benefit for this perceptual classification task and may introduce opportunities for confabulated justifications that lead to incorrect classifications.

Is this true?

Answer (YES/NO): NO